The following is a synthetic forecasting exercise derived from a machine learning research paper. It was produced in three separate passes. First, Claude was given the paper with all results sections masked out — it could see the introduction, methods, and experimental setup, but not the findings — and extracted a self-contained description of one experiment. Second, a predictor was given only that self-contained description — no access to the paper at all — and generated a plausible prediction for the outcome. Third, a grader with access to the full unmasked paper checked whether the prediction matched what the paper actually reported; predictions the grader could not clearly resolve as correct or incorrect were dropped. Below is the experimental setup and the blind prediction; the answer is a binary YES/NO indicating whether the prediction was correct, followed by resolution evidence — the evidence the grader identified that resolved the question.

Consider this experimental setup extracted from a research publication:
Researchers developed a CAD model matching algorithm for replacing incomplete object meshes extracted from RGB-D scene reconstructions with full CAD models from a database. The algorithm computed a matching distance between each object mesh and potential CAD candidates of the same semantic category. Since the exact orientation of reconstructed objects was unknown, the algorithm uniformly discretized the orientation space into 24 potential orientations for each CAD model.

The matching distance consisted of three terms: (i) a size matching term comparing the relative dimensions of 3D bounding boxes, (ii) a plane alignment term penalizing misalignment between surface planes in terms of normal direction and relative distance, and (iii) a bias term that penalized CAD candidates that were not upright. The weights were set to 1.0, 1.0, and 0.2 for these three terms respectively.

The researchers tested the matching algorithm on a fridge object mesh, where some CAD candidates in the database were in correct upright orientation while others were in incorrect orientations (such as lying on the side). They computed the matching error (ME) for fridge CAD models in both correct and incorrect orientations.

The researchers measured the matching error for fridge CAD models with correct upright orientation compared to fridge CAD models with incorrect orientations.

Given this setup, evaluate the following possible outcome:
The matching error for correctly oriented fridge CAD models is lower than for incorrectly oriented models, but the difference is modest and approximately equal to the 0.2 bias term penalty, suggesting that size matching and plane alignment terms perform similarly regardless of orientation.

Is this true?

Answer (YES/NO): NO